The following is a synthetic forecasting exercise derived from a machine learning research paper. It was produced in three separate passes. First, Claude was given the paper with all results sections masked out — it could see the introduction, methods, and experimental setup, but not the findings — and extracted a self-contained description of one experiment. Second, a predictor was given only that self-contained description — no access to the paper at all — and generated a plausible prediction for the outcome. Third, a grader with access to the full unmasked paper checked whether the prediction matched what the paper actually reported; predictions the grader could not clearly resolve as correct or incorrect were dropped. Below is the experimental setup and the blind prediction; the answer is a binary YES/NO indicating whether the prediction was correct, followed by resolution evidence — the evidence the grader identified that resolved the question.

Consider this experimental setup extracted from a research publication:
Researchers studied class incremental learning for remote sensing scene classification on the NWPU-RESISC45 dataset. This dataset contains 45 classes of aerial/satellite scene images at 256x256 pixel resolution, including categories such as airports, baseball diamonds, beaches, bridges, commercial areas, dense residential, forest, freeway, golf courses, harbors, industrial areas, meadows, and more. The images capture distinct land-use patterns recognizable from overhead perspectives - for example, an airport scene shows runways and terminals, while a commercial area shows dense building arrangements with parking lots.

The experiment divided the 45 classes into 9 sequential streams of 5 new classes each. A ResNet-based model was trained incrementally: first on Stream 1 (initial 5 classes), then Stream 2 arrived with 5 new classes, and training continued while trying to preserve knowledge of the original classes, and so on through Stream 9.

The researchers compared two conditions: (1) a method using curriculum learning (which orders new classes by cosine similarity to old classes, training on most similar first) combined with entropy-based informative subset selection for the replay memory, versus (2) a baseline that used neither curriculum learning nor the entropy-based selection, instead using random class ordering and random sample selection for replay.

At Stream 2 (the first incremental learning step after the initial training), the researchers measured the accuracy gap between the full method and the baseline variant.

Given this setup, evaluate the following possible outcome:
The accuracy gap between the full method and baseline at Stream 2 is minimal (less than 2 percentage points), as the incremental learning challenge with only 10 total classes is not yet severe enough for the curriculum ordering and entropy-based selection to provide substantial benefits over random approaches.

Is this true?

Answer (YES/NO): NO